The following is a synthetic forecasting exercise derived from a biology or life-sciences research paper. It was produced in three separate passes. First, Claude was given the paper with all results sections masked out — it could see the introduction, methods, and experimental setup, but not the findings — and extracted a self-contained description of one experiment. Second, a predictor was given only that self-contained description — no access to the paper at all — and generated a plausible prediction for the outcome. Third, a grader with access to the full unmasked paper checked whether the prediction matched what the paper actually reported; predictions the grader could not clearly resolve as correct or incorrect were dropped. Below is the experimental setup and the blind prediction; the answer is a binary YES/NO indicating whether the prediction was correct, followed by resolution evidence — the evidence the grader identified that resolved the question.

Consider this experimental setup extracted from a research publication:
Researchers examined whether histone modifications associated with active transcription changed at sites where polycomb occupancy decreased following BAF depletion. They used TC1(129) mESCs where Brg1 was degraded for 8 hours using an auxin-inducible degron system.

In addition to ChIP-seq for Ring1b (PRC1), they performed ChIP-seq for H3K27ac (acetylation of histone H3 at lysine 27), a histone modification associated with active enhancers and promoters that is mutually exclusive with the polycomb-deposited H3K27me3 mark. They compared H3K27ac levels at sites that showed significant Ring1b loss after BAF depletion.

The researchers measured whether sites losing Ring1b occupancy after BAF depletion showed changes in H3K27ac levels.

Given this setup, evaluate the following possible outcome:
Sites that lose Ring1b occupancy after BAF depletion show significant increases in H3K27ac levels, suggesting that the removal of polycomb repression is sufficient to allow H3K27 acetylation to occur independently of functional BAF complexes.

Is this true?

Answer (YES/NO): YES